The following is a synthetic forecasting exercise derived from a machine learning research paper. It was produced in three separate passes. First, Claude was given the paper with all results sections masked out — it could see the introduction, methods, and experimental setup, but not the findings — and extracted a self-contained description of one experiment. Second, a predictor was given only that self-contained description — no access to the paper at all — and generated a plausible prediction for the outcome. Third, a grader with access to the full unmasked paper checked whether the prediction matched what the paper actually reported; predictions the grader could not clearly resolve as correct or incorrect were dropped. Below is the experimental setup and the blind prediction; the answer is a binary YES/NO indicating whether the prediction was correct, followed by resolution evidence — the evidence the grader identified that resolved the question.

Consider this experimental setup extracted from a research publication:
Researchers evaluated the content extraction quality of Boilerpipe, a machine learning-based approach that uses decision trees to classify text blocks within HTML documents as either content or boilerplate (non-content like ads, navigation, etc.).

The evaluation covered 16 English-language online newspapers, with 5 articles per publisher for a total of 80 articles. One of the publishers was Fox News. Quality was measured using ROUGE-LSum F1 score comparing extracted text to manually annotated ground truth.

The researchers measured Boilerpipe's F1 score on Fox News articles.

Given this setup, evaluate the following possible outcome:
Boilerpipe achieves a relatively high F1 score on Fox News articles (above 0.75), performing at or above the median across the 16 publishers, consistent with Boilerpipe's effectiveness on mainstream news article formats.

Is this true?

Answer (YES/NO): NO